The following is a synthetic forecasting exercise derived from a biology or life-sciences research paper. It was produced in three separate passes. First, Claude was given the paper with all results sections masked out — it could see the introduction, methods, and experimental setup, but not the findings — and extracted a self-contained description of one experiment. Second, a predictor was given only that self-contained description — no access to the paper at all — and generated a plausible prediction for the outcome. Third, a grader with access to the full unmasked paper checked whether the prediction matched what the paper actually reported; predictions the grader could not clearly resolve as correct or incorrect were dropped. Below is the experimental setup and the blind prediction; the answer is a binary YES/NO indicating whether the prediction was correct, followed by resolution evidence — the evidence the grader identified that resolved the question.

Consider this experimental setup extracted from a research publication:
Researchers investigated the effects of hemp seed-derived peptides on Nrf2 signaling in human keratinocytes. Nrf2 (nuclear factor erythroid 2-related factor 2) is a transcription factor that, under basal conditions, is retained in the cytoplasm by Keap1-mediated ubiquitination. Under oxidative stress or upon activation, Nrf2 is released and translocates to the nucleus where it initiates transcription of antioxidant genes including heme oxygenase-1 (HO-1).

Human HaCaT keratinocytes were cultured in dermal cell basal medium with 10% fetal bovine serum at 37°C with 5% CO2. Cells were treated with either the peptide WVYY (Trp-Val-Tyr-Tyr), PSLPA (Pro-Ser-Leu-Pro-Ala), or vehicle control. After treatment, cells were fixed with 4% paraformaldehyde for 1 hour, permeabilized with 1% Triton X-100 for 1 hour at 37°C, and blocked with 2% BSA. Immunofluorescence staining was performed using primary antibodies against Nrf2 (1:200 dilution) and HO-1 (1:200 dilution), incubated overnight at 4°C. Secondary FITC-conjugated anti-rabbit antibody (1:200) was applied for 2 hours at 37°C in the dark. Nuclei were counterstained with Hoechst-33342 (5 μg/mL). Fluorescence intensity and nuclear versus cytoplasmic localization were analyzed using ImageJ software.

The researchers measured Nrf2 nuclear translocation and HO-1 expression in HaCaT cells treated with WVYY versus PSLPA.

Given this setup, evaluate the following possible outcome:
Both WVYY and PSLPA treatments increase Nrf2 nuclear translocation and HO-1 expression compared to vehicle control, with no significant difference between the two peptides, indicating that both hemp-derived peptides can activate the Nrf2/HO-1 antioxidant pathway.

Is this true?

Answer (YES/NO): NO